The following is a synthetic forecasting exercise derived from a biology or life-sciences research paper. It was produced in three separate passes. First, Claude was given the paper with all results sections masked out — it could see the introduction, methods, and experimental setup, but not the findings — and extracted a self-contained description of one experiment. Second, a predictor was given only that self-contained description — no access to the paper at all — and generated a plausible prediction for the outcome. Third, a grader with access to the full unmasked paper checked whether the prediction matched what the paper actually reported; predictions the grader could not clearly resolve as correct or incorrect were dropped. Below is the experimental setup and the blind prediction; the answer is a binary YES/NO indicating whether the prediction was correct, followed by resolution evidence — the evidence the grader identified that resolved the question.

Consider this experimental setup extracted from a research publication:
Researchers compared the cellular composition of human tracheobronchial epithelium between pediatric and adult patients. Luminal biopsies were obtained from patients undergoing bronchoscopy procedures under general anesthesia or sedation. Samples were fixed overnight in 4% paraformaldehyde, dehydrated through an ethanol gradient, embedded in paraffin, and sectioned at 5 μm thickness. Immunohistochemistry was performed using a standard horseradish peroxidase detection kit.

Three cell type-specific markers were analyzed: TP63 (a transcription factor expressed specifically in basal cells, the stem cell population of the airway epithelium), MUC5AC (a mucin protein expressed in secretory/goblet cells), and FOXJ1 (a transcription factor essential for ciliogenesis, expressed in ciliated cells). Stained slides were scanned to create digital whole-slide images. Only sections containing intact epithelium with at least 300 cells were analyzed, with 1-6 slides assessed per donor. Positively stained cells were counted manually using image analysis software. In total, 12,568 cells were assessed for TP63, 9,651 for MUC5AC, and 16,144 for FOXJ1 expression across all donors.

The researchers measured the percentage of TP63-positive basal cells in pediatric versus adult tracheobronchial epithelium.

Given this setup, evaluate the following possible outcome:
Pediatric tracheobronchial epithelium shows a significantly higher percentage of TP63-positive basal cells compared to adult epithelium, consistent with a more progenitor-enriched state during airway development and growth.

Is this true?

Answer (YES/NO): NO